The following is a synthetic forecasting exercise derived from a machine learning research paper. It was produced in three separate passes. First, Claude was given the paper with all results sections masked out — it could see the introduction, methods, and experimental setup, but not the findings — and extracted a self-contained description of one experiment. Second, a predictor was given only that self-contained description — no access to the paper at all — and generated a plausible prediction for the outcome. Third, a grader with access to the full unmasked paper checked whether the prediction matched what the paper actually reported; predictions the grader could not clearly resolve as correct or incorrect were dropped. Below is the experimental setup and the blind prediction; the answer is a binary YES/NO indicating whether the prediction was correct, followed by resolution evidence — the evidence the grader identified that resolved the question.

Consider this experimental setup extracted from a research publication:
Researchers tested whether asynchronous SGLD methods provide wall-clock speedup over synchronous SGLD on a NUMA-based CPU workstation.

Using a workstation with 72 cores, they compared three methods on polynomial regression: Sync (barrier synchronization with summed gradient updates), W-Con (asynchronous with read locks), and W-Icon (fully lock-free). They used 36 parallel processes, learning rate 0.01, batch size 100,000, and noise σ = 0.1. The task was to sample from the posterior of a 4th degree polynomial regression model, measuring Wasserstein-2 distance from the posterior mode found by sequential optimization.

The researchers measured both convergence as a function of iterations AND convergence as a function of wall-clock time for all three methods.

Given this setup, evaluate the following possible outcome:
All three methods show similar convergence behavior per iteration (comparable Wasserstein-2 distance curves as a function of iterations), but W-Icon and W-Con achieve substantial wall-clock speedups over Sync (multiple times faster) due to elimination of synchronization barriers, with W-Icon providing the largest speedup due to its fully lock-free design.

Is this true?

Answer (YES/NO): NO